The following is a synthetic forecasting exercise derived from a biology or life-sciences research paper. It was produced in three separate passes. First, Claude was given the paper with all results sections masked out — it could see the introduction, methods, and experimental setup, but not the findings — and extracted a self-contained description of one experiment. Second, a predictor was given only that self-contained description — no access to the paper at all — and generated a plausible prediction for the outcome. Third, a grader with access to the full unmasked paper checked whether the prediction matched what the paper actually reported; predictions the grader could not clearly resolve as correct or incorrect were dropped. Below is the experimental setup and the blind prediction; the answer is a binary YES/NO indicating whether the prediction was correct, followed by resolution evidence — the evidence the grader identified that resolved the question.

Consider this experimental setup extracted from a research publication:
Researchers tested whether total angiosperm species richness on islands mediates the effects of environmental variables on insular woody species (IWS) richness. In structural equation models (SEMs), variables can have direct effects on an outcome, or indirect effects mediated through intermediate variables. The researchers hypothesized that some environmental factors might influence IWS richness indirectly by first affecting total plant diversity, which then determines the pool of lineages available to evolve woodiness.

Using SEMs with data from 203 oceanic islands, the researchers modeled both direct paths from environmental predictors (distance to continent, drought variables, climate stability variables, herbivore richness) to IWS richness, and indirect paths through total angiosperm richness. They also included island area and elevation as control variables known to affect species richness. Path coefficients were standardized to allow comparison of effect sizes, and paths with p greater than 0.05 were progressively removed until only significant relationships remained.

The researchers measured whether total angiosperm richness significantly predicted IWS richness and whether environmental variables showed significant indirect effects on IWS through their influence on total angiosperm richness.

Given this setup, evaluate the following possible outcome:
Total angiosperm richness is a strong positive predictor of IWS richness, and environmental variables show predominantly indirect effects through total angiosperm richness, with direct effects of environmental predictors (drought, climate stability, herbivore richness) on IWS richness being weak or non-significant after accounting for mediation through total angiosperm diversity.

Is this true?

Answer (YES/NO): NO